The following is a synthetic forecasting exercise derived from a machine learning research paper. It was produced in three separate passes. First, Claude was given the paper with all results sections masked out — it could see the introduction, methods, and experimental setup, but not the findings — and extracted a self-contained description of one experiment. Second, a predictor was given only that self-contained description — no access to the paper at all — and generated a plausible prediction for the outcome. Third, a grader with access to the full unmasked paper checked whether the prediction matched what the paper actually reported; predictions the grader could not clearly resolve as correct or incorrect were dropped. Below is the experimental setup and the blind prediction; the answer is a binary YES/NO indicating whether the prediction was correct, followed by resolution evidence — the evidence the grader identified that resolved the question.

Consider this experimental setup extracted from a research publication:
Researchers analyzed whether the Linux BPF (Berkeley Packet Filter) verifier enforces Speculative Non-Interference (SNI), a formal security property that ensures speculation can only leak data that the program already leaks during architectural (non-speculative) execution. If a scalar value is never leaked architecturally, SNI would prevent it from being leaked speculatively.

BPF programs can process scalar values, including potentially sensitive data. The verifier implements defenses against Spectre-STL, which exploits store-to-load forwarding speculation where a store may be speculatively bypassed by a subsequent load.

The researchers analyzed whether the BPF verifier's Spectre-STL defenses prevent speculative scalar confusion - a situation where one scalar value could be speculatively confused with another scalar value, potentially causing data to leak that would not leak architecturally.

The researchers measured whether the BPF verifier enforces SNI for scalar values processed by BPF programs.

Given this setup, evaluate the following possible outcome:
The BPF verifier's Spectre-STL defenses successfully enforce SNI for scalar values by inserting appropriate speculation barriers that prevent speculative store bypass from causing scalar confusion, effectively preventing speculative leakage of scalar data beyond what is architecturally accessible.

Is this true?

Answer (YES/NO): NO